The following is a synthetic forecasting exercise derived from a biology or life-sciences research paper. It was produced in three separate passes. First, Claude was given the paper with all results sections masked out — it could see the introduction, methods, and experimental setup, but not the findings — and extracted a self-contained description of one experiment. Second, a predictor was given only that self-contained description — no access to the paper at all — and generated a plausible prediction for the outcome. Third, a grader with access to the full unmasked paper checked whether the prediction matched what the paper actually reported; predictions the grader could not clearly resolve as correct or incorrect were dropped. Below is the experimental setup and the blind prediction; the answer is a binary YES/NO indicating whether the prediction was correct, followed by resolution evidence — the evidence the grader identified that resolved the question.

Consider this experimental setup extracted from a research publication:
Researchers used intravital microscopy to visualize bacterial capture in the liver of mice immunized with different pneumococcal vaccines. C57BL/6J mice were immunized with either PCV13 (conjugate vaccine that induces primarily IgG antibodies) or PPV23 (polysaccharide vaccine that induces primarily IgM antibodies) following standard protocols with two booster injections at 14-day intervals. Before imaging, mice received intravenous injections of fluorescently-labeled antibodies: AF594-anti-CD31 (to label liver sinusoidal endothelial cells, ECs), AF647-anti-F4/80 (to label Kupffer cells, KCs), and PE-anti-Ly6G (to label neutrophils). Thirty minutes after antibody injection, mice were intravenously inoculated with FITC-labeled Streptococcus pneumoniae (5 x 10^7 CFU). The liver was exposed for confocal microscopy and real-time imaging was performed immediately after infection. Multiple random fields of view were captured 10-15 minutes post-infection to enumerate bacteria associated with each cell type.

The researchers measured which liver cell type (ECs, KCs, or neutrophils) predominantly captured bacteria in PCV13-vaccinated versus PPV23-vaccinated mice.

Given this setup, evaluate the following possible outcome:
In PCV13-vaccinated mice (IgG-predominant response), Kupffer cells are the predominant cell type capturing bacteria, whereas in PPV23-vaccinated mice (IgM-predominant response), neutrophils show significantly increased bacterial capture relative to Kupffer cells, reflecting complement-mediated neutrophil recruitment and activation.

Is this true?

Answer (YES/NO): NO